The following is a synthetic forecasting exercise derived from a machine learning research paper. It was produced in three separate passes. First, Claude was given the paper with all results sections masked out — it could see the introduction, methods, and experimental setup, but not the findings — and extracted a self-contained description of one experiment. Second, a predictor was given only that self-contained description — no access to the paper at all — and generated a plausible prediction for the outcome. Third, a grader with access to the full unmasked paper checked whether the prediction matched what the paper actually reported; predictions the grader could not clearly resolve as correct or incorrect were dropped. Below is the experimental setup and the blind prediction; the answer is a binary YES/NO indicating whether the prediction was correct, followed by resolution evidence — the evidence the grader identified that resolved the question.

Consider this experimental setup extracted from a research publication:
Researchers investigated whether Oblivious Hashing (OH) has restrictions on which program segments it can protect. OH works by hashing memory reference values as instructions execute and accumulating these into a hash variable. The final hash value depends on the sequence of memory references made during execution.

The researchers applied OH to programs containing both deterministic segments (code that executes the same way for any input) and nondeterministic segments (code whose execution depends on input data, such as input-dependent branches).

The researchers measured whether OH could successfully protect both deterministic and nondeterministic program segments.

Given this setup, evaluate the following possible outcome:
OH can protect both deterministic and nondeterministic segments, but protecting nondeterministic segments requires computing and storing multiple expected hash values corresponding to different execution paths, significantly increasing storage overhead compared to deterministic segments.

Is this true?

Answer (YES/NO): NO